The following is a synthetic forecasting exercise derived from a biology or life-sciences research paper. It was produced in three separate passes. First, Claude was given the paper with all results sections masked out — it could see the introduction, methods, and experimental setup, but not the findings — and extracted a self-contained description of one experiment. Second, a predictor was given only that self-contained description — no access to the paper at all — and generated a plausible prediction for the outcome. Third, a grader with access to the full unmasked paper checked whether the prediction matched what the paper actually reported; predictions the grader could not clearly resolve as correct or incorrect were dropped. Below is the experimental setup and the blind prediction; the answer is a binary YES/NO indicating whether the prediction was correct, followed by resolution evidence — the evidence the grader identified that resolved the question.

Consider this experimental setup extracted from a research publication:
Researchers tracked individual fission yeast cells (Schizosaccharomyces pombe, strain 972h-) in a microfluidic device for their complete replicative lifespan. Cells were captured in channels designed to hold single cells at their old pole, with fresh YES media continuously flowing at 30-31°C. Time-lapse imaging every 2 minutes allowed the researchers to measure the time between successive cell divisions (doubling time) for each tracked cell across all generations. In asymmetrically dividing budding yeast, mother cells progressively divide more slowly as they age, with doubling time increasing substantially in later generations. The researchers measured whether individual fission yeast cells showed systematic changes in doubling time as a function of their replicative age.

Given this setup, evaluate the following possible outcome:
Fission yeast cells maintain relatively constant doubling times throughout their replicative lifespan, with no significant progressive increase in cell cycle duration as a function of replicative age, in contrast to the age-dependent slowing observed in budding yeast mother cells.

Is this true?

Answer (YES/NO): YES